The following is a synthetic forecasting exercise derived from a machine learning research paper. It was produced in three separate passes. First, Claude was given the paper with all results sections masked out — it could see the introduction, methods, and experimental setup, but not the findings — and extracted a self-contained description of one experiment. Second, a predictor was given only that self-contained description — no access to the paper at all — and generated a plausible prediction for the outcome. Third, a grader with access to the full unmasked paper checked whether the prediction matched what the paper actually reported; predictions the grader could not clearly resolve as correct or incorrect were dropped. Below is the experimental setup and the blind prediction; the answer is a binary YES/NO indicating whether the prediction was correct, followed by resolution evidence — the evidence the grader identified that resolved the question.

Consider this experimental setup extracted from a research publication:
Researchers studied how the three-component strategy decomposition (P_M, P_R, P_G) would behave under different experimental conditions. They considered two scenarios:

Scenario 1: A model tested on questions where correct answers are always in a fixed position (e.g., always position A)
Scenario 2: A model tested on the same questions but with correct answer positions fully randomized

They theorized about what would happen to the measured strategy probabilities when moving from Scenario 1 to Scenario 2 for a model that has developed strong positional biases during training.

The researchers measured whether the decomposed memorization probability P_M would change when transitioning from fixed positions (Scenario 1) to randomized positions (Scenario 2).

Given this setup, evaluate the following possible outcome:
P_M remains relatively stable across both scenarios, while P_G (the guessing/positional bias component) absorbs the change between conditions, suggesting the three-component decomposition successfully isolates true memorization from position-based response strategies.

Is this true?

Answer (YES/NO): NO